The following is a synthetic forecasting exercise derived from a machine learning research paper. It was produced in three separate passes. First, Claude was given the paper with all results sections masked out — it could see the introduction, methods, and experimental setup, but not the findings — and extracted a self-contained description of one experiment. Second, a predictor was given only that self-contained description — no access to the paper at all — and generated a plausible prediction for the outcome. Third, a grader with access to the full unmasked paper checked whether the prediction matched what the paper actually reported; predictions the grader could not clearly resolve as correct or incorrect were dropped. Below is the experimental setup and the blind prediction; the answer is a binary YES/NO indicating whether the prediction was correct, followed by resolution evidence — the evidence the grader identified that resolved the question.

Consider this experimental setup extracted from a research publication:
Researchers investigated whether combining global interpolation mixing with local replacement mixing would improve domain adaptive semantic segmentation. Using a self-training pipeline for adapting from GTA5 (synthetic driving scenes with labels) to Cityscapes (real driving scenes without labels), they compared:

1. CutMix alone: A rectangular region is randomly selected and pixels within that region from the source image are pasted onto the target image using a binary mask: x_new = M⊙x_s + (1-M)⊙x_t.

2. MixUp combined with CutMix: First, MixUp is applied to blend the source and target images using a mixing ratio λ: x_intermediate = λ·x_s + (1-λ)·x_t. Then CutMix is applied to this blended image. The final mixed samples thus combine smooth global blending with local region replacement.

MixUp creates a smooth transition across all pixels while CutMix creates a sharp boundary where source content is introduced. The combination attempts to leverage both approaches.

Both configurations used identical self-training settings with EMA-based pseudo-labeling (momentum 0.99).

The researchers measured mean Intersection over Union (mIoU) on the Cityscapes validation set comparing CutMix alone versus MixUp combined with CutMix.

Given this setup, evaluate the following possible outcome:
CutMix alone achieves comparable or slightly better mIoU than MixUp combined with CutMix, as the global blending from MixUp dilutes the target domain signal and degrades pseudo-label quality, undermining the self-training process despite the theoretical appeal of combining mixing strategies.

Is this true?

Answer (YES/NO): YES